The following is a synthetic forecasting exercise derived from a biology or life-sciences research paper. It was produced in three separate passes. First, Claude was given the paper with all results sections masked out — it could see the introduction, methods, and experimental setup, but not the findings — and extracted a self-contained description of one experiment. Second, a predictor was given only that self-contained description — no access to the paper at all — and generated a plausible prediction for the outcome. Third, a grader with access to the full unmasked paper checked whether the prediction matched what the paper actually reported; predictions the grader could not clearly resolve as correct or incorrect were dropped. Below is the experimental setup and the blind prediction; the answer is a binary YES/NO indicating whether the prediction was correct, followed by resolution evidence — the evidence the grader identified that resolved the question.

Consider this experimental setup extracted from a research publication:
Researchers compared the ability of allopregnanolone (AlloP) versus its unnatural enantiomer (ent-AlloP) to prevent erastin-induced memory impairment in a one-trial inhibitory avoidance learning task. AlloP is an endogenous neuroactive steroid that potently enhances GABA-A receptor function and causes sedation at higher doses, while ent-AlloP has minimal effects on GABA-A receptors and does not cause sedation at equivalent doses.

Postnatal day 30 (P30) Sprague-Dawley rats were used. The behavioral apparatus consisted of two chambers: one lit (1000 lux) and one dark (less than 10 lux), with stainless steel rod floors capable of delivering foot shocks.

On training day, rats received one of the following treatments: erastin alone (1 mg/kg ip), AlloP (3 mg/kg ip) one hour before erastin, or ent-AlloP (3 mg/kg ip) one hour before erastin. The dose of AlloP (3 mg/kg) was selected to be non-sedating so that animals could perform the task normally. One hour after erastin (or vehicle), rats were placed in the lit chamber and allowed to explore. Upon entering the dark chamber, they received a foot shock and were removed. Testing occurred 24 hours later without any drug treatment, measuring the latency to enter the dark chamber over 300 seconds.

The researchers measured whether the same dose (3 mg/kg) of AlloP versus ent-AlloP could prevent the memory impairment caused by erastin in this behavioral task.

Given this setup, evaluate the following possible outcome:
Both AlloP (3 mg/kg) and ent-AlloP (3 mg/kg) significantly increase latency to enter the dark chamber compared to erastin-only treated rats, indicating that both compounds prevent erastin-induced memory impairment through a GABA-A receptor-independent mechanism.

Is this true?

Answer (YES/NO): NO